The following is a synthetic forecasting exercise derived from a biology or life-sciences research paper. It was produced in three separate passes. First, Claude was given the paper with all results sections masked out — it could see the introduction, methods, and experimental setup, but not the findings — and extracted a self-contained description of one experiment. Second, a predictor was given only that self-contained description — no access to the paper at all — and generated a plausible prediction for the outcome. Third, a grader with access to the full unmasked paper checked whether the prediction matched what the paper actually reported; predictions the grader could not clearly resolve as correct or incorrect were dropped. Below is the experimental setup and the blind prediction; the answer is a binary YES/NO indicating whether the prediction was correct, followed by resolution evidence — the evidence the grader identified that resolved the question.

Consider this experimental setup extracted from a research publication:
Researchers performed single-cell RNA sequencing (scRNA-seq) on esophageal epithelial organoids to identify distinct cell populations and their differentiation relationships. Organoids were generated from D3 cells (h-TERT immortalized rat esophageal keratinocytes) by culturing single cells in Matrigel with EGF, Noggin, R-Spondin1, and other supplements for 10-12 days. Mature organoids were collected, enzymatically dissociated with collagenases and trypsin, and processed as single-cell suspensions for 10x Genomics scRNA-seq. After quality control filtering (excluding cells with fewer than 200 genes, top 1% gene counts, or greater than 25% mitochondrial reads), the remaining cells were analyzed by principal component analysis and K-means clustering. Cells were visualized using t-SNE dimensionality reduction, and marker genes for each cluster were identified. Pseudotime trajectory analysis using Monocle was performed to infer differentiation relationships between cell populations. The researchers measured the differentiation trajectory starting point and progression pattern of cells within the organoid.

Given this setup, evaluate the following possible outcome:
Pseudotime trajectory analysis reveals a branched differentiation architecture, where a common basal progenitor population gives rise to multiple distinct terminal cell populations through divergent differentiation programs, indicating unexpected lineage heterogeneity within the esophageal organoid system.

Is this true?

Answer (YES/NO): NO